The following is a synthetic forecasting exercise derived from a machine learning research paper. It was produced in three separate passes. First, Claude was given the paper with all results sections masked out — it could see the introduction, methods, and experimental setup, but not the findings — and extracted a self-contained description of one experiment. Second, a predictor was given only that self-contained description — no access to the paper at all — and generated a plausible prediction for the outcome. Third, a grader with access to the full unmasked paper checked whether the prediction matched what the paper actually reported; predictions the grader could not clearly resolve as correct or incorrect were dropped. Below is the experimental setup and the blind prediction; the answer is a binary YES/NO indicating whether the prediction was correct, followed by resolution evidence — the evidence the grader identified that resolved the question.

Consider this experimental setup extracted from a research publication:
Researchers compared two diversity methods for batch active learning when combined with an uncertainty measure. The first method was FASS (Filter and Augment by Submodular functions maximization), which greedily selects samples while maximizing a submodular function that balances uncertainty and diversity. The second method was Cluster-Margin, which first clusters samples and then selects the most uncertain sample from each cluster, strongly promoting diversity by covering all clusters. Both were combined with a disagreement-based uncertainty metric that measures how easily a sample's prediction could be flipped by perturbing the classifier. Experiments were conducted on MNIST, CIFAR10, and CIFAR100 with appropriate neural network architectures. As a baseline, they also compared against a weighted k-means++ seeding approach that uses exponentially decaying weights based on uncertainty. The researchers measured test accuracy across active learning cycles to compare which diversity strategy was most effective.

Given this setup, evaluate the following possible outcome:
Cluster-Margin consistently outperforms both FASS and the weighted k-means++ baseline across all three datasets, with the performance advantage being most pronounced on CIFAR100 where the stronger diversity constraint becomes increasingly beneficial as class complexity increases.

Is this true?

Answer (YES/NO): NO